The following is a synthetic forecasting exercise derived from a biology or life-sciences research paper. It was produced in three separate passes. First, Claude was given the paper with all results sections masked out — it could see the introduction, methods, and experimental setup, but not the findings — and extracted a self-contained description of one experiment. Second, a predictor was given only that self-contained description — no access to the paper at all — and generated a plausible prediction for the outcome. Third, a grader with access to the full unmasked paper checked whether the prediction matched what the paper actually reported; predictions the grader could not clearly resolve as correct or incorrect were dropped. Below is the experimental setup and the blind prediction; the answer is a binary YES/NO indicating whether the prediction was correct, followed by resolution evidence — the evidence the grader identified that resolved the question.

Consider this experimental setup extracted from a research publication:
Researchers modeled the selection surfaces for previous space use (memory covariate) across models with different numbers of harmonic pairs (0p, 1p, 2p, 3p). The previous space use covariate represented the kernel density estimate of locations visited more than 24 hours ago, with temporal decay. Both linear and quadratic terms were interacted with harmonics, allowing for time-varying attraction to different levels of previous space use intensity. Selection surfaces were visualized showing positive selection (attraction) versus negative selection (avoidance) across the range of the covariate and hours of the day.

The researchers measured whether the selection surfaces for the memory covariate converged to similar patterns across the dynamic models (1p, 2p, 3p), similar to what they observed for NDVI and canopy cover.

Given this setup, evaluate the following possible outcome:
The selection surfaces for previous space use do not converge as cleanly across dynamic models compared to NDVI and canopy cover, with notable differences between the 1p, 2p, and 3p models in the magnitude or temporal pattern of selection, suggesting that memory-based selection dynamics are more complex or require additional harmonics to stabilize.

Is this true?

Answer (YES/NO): YES